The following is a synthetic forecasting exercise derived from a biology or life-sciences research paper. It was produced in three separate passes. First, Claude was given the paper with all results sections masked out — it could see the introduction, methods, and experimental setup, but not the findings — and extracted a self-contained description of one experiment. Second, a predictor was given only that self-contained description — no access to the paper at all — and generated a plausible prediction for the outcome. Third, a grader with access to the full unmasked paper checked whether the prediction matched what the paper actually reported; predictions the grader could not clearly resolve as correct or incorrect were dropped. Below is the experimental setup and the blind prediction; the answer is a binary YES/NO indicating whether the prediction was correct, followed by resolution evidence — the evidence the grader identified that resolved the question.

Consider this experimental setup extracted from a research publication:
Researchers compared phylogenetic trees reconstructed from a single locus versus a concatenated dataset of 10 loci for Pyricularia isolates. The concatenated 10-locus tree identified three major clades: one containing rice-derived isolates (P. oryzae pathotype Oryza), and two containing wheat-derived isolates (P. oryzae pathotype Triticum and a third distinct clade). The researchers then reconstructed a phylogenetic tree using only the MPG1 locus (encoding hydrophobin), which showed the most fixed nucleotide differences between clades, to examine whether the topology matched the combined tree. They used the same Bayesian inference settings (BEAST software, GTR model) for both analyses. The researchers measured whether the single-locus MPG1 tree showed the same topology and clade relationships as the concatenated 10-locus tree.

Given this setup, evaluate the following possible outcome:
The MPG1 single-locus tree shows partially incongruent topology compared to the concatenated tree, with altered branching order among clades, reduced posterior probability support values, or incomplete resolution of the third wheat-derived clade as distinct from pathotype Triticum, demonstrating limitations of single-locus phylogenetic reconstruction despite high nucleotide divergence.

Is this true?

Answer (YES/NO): YES